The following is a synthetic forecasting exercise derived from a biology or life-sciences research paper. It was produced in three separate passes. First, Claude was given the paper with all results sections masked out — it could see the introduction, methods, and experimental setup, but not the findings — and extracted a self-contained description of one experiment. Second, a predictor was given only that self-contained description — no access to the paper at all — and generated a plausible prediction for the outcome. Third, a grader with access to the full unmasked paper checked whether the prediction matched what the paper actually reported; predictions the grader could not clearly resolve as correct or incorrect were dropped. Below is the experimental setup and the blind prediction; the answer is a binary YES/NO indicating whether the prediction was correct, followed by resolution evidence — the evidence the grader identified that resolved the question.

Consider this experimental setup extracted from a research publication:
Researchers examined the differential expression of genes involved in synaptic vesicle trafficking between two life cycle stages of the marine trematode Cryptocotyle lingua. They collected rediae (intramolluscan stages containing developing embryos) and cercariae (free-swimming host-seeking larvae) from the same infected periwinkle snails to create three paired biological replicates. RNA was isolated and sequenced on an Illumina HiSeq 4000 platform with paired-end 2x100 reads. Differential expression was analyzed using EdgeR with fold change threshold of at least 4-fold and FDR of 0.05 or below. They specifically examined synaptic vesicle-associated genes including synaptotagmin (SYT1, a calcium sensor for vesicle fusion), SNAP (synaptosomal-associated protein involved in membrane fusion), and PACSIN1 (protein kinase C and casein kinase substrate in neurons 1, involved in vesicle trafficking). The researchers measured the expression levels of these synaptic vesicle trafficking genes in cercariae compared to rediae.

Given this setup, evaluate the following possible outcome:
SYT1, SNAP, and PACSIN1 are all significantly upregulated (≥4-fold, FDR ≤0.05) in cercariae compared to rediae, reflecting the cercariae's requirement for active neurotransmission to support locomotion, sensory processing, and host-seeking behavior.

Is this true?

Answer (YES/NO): NO